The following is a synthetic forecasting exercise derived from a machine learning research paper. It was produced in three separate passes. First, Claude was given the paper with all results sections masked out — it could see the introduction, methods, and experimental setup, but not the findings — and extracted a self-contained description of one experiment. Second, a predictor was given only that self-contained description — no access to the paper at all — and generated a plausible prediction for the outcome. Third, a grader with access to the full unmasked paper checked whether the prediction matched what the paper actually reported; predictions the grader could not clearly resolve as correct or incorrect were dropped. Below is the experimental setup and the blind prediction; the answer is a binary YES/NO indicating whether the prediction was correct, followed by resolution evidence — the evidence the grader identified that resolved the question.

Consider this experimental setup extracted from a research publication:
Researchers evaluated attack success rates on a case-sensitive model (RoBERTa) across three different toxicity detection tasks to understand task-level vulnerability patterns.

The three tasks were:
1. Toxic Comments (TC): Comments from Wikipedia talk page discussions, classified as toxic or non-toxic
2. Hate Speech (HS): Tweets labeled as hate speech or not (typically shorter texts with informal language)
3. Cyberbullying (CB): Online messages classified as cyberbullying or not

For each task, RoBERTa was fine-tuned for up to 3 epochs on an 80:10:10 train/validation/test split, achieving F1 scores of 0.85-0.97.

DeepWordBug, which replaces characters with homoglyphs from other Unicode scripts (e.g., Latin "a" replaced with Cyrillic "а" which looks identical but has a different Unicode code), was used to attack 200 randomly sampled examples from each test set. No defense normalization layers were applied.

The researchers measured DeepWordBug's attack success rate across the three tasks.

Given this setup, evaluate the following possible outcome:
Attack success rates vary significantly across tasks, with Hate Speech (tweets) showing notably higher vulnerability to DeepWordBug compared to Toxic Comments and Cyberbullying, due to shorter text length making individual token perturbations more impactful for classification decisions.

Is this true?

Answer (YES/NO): NO